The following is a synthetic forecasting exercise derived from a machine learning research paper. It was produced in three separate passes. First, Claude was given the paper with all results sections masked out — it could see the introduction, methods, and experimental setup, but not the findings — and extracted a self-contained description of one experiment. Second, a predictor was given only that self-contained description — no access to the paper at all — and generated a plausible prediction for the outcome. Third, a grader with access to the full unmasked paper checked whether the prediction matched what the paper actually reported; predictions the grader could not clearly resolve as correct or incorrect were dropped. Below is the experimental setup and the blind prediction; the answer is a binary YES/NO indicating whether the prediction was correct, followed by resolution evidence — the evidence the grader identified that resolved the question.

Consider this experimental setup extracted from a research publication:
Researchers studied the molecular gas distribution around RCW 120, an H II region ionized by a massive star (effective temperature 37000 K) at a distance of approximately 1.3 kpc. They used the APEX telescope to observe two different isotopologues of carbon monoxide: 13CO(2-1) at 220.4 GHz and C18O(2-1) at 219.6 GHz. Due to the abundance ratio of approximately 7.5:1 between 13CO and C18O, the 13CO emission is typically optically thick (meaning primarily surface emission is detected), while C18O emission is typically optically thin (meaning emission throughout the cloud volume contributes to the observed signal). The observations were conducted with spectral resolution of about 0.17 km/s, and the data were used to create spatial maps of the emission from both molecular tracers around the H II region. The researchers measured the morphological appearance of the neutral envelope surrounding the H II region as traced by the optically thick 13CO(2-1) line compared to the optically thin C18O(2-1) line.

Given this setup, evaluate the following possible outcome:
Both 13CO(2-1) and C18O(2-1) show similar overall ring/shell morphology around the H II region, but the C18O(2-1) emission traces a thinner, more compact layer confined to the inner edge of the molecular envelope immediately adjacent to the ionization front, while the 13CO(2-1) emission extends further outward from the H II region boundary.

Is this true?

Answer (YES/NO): NO